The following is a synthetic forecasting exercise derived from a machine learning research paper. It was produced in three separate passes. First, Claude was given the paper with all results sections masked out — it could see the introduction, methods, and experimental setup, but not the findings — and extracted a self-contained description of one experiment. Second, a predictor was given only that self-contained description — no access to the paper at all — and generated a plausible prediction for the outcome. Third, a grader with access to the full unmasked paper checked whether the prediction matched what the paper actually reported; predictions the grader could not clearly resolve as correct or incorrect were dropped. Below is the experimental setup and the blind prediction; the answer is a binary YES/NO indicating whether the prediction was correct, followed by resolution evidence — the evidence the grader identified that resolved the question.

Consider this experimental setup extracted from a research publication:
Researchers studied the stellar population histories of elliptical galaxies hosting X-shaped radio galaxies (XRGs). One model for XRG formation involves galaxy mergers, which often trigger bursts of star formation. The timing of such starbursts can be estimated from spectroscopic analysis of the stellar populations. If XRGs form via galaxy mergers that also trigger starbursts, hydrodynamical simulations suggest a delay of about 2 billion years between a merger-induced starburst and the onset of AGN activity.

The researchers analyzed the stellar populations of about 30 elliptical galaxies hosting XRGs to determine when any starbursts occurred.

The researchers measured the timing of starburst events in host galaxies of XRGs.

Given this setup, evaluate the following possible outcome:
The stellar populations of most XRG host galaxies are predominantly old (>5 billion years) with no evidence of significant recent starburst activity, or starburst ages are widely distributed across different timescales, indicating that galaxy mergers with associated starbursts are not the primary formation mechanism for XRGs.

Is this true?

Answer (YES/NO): NO